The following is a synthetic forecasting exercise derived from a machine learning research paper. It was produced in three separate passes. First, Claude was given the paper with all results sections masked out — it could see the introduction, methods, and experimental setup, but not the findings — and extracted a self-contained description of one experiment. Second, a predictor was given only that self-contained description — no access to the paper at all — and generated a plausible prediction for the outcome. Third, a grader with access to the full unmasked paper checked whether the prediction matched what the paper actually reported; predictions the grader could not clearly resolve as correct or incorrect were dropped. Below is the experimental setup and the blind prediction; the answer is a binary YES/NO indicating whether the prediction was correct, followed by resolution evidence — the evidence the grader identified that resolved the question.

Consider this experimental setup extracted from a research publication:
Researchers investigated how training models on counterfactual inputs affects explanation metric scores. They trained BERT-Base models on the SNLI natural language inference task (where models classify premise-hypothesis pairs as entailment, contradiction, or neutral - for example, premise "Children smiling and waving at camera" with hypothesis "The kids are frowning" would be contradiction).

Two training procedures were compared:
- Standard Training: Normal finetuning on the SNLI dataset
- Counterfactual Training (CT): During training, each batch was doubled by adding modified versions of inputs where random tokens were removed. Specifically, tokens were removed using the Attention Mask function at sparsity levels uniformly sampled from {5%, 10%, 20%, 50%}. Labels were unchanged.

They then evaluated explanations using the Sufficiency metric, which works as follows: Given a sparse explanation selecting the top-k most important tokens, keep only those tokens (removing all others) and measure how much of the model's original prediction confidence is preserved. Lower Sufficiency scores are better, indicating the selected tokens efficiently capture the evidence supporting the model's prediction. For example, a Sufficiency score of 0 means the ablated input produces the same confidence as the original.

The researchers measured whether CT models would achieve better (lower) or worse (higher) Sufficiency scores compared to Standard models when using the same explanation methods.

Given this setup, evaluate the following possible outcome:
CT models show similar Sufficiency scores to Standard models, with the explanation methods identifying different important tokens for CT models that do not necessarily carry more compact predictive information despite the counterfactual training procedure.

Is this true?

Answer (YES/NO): NO